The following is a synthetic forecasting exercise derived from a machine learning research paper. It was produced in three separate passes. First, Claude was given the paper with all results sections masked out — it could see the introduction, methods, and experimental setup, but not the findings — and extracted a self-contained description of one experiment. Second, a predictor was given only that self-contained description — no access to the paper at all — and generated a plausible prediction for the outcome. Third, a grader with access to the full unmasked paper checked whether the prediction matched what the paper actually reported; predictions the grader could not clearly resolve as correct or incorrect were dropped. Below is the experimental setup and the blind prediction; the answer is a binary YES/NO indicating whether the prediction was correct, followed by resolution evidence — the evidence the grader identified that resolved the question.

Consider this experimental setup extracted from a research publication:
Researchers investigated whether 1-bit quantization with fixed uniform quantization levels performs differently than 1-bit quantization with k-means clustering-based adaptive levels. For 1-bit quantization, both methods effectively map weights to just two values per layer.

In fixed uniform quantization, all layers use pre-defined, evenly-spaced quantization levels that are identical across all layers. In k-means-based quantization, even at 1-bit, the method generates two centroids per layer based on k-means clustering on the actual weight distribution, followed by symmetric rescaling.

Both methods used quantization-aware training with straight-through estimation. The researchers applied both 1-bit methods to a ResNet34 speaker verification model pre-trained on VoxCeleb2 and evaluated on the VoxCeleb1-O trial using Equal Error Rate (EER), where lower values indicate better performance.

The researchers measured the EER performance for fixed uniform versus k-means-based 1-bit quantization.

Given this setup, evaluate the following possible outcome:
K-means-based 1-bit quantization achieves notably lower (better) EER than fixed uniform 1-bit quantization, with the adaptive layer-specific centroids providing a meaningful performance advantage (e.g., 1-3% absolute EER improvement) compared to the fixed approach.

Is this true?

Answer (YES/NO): NO